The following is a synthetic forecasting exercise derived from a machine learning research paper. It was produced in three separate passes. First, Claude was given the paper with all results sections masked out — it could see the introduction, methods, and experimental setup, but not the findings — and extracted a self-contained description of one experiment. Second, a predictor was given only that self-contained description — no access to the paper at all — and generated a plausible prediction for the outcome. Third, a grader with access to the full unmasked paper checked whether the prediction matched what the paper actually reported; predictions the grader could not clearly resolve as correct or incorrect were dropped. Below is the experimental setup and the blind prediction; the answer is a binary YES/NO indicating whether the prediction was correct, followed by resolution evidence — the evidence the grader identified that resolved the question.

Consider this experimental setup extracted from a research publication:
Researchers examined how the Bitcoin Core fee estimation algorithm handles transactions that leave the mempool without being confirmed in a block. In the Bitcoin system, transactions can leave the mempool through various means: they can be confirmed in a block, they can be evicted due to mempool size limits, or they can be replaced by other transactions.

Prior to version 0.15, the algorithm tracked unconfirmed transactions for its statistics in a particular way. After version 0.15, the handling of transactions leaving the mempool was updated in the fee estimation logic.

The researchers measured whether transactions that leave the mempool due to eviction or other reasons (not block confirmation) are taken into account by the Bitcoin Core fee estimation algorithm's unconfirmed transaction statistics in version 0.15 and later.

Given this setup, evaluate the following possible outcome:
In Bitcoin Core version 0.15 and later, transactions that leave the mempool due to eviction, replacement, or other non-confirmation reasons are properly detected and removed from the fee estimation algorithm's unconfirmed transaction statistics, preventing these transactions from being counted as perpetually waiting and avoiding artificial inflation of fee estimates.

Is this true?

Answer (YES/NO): YES